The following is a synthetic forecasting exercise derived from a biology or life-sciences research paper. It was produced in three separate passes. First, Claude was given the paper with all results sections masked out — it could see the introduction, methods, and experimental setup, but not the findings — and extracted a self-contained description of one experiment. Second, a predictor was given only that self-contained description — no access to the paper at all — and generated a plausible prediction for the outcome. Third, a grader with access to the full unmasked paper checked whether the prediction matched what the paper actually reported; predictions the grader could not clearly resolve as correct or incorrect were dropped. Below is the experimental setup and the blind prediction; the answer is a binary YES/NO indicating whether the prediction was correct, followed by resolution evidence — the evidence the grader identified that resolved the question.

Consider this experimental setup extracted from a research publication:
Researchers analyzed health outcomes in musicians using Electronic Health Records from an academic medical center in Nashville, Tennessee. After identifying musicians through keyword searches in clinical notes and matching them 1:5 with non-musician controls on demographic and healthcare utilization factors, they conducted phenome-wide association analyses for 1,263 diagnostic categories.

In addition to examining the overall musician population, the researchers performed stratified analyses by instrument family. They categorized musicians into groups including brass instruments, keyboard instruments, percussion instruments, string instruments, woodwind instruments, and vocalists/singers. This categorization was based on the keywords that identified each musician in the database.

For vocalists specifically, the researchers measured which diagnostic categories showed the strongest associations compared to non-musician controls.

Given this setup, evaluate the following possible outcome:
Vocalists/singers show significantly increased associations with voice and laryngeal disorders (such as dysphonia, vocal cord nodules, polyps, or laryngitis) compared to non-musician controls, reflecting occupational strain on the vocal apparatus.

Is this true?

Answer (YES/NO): YES